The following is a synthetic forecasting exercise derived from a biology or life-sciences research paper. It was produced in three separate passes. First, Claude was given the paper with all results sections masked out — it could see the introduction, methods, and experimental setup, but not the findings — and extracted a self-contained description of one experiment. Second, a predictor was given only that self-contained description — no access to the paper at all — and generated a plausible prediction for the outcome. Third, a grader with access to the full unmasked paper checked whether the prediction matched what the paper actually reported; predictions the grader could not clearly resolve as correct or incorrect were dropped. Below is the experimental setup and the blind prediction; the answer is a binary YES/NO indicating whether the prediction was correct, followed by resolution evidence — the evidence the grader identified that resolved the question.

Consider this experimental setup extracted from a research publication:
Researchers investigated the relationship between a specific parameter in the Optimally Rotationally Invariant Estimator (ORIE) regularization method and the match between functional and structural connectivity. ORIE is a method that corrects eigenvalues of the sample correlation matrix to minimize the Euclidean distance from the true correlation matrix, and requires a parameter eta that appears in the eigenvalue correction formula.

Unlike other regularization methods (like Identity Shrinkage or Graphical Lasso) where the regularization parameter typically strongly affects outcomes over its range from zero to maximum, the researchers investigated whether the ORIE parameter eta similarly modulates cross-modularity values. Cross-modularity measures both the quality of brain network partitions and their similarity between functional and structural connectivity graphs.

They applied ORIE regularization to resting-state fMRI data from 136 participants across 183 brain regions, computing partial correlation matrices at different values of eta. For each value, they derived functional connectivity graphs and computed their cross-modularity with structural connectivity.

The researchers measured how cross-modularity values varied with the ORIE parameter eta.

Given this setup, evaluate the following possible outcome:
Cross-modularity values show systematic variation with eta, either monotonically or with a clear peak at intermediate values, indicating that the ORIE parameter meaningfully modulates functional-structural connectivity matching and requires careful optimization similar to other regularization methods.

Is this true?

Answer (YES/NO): NO